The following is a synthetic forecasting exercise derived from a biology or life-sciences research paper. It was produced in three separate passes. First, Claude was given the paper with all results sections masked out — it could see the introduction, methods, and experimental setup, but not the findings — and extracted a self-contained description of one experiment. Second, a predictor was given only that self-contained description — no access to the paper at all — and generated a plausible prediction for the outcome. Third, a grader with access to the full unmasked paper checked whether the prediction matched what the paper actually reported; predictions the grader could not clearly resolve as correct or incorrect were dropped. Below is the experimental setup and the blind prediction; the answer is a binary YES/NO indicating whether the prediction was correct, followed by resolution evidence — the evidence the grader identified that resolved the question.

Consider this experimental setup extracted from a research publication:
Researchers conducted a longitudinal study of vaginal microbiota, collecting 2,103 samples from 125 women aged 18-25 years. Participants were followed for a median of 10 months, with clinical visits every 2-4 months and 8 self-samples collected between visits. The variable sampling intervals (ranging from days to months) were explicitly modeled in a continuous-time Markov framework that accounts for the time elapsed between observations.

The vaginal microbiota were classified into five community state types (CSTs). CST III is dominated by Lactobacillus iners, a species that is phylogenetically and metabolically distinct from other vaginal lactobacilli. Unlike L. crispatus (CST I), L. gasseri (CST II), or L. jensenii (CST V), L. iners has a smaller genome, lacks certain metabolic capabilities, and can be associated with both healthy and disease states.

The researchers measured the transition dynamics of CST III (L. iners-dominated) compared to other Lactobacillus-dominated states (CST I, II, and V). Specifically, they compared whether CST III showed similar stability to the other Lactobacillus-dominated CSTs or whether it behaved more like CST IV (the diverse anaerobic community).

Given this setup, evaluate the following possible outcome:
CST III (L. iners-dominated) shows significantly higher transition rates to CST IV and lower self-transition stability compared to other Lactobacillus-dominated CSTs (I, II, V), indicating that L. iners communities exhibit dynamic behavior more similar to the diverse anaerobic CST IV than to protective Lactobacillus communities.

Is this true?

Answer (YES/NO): NO